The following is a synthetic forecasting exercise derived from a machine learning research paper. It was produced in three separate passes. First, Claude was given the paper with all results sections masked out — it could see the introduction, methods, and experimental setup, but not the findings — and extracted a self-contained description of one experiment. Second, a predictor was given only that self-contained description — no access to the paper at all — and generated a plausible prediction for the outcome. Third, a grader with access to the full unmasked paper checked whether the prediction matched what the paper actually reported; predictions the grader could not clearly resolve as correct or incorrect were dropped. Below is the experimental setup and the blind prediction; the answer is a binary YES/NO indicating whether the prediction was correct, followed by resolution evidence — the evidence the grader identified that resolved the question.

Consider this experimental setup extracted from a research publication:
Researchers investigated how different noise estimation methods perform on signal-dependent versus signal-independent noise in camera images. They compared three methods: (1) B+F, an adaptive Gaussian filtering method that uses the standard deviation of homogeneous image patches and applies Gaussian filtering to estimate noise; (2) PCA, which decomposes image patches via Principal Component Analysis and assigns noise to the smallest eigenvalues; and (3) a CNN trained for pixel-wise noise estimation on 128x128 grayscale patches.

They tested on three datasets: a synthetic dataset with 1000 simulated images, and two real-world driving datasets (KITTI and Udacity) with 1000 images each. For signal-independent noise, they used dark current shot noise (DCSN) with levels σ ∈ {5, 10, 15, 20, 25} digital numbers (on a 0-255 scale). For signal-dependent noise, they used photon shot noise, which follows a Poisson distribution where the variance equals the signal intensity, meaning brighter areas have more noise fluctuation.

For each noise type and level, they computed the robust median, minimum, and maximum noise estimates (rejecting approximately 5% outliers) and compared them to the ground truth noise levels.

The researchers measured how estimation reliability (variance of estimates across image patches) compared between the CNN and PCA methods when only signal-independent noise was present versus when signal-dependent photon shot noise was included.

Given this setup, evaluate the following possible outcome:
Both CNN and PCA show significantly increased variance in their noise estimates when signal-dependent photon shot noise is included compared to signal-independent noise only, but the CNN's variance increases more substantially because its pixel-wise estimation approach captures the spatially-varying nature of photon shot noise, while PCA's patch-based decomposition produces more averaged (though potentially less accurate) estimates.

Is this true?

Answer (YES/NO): NO